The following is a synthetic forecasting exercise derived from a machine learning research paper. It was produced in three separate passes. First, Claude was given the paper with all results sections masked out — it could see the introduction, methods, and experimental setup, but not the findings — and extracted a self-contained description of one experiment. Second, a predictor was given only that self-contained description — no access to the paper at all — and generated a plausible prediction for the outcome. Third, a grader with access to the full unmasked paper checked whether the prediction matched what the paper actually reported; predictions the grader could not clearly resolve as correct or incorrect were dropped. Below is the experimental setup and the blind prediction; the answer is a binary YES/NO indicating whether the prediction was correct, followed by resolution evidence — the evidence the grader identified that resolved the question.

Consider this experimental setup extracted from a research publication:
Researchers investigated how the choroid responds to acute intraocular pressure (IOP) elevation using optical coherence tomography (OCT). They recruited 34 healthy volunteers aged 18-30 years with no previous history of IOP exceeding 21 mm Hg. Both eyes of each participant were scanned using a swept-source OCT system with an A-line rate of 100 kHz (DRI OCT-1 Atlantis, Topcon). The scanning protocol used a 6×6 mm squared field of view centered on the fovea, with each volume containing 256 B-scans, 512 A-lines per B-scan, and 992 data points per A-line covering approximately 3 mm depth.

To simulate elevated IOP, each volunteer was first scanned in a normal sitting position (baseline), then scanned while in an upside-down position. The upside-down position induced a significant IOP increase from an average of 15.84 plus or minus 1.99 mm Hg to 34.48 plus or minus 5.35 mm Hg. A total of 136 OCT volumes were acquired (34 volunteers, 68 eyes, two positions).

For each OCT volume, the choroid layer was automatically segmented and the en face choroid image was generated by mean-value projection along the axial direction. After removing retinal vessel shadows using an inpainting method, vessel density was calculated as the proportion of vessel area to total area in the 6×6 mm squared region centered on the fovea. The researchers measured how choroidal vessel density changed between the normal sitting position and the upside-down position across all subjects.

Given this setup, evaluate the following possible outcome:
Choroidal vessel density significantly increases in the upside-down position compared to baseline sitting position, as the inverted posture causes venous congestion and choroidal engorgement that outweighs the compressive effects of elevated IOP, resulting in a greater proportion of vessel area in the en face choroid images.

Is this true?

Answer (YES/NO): NO